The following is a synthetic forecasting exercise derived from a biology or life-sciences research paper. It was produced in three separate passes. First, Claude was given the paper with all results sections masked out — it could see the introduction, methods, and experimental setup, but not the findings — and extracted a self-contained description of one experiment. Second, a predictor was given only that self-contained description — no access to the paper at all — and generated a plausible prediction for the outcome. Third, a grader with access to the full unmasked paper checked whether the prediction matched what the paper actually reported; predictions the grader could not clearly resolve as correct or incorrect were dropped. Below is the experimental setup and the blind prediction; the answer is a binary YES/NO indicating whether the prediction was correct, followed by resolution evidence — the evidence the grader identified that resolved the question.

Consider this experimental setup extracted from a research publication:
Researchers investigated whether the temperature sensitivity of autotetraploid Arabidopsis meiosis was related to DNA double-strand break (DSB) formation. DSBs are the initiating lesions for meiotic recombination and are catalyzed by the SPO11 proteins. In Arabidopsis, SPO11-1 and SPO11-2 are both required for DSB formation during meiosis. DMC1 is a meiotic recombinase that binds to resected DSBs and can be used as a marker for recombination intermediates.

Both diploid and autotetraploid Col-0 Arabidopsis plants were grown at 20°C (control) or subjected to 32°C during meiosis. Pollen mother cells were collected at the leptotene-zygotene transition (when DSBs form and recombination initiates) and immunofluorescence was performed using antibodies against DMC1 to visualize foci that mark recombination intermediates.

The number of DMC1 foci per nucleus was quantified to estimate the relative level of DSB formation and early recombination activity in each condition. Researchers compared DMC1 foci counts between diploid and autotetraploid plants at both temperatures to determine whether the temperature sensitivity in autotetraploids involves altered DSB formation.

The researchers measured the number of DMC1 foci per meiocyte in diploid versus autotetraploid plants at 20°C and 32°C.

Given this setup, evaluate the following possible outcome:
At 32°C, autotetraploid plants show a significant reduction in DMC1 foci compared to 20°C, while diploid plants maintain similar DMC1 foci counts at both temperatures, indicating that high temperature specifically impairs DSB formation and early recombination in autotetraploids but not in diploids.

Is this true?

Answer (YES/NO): NO